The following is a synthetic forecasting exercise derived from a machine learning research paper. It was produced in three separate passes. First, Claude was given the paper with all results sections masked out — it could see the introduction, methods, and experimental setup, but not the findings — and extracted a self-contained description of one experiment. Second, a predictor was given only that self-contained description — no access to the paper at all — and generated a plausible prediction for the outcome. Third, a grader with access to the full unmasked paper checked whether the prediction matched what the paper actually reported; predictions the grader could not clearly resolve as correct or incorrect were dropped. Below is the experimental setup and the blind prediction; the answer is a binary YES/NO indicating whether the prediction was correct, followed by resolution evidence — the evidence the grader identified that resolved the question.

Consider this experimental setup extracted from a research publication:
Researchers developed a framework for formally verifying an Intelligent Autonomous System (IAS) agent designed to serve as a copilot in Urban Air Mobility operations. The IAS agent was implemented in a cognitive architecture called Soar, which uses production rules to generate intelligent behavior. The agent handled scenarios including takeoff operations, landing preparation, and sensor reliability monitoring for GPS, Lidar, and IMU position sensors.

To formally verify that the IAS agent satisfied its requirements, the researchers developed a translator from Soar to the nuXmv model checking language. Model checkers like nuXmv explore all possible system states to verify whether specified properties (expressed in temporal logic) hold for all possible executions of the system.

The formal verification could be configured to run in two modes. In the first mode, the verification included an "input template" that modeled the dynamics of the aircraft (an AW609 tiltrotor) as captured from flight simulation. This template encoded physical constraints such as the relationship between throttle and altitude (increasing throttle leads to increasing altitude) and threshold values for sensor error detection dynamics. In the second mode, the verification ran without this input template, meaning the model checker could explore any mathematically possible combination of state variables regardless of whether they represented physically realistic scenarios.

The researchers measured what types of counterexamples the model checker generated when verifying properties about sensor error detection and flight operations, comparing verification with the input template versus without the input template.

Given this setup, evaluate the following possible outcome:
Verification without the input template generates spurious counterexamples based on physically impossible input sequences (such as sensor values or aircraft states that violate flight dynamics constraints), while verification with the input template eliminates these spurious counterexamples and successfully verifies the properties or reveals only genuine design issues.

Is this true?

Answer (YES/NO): NO